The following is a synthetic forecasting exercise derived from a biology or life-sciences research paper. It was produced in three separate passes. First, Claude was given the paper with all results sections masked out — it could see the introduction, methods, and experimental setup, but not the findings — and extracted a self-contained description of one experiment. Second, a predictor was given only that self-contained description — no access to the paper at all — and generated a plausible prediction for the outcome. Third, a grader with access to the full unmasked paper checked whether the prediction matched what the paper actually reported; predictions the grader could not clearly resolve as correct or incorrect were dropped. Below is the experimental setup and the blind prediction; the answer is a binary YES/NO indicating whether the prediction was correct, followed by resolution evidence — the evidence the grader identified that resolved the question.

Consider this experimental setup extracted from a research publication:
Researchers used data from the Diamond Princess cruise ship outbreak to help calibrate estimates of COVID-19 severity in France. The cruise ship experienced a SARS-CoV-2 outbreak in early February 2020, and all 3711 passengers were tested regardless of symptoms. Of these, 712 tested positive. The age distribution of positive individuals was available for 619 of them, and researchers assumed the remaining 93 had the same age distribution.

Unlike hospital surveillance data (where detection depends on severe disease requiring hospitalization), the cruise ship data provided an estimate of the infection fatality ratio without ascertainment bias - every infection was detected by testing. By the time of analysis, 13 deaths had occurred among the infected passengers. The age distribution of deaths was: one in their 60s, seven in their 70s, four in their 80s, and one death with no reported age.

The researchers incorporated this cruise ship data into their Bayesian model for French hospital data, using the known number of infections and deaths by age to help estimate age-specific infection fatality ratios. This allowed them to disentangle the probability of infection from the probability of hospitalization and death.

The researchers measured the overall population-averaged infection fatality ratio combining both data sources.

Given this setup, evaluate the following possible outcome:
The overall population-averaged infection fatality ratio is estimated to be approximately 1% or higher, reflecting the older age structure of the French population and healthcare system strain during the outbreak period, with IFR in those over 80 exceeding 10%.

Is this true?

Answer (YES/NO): NO